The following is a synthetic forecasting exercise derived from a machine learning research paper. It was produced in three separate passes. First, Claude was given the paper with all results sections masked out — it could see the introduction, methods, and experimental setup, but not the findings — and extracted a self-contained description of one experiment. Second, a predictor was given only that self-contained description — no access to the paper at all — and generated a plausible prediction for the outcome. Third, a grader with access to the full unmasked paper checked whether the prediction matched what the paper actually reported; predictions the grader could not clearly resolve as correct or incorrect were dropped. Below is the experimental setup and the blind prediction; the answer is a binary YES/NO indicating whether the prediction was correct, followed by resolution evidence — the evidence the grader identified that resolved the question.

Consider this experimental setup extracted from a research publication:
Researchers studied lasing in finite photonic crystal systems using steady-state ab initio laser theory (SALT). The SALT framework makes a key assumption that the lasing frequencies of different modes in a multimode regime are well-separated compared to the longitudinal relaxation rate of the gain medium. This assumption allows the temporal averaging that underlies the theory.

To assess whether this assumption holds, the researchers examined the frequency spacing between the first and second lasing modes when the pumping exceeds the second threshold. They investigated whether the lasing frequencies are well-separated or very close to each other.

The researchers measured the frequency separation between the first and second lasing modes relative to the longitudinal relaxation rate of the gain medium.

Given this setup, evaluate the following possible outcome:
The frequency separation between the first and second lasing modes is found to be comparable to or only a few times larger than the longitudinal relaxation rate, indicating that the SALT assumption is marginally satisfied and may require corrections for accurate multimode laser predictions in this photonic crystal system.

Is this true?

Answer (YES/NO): NO